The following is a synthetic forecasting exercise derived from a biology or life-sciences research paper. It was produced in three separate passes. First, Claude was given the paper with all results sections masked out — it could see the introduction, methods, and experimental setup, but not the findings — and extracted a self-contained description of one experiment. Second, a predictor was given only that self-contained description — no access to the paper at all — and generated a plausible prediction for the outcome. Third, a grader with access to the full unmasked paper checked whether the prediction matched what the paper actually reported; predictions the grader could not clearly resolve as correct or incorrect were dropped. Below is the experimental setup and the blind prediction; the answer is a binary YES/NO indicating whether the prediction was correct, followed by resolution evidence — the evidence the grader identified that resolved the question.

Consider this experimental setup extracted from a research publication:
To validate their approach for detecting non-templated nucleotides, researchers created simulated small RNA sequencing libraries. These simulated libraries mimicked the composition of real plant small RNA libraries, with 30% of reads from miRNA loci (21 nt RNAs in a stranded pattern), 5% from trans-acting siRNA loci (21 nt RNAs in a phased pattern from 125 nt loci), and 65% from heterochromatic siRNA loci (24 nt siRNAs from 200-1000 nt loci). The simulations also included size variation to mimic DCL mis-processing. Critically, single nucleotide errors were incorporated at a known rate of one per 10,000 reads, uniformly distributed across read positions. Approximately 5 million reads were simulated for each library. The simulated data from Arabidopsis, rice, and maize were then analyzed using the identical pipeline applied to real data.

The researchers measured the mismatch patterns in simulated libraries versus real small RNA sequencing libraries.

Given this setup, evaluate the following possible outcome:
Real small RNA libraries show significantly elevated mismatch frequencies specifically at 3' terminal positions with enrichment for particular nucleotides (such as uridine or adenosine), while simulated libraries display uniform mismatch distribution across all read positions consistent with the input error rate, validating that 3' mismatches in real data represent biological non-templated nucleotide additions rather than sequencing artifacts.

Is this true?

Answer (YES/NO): YES